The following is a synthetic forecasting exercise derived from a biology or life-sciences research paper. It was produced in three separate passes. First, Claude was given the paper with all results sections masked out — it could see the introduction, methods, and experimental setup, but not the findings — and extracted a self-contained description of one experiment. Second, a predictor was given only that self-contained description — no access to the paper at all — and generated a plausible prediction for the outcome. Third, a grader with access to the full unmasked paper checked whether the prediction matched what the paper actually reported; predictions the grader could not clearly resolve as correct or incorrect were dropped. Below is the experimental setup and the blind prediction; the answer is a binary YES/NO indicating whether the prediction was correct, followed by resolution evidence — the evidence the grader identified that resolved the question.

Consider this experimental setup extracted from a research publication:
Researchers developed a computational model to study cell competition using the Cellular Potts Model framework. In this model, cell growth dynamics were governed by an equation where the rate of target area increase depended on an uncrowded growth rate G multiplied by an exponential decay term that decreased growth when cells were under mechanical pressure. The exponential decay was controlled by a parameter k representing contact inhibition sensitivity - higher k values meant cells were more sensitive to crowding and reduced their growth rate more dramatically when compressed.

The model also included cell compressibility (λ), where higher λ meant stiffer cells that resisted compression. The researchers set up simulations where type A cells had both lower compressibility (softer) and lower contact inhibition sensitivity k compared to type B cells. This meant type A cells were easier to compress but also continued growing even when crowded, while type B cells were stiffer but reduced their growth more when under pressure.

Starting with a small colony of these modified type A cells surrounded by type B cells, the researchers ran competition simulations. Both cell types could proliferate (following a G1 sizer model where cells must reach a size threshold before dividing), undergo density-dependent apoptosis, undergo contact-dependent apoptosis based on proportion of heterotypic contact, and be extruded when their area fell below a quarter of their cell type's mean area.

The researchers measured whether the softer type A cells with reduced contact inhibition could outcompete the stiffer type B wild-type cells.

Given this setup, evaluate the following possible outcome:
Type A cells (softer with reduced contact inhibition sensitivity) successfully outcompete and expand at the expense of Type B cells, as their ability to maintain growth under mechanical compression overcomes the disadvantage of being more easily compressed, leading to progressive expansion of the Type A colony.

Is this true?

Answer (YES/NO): YES